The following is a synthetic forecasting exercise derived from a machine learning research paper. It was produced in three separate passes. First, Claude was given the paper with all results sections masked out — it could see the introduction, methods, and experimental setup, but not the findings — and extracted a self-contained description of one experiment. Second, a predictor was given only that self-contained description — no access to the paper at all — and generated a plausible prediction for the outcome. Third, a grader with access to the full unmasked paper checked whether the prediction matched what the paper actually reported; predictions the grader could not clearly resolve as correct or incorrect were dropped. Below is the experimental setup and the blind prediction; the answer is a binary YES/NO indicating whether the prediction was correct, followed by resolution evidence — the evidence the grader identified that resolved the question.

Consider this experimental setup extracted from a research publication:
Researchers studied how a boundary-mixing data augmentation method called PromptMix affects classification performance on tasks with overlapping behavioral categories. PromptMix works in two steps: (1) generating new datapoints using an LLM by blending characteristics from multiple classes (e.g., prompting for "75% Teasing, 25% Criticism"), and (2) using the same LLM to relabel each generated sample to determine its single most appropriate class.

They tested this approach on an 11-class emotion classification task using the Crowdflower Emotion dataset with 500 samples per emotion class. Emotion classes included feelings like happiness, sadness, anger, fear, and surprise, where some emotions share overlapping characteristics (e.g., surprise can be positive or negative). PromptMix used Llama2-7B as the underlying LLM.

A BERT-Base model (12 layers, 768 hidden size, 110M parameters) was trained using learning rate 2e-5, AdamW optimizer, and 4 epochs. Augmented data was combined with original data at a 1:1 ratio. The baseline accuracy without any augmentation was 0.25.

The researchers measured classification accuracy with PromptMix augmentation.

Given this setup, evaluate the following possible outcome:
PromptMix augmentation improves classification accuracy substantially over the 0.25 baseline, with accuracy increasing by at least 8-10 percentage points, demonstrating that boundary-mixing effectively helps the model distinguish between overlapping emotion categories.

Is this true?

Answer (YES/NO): NO